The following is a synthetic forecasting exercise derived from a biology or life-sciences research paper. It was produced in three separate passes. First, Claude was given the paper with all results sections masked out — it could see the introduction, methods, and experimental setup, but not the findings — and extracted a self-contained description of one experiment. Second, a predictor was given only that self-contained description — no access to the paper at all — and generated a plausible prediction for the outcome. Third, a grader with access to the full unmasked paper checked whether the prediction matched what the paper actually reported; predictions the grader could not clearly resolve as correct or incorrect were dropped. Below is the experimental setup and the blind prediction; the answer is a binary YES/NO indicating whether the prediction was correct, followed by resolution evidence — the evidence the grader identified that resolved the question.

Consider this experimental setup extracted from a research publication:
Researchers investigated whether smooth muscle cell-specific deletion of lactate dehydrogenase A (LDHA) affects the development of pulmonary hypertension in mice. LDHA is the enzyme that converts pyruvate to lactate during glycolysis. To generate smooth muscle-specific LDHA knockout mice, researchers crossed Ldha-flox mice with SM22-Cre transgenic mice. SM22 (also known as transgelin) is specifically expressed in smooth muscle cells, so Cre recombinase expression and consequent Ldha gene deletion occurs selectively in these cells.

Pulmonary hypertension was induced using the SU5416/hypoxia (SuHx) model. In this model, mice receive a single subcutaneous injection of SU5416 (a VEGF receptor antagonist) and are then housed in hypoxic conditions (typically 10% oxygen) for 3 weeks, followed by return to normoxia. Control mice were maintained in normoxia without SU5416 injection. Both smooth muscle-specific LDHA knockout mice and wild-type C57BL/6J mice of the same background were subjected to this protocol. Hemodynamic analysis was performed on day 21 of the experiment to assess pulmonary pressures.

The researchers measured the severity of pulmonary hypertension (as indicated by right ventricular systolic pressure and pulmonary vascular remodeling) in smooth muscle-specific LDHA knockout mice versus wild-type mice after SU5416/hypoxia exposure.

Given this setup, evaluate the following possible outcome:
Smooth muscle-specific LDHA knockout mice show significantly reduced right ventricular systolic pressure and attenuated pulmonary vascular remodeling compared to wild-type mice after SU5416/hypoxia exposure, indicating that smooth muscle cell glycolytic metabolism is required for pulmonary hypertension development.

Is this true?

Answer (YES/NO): YES